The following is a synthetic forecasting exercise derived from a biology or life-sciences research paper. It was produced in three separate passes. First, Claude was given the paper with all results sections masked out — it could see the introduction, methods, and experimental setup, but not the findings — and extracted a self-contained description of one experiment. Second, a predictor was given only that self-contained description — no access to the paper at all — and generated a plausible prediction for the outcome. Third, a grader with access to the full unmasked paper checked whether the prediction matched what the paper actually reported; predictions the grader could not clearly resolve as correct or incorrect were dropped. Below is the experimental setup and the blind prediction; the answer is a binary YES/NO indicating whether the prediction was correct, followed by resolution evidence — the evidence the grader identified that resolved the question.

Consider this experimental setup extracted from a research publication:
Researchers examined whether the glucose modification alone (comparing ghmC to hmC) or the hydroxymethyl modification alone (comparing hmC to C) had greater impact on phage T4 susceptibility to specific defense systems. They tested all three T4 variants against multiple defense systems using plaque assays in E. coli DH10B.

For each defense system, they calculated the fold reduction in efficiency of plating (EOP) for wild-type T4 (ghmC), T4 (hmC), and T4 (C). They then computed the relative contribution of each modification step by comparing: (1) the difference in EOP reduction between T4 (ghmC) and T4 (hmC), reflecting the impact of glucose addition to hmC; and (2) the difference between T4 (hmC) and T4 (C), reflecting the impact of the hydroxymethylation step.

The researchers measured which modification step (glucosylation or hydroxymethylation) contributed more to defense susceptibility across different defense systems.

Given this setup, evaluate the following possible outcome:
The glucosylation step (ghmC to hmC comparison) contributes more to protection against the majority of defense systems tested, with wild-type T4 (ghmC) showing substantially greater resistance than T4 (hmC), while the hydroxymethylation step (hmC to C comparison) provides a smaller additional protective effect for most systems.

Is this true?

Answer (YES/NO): NO